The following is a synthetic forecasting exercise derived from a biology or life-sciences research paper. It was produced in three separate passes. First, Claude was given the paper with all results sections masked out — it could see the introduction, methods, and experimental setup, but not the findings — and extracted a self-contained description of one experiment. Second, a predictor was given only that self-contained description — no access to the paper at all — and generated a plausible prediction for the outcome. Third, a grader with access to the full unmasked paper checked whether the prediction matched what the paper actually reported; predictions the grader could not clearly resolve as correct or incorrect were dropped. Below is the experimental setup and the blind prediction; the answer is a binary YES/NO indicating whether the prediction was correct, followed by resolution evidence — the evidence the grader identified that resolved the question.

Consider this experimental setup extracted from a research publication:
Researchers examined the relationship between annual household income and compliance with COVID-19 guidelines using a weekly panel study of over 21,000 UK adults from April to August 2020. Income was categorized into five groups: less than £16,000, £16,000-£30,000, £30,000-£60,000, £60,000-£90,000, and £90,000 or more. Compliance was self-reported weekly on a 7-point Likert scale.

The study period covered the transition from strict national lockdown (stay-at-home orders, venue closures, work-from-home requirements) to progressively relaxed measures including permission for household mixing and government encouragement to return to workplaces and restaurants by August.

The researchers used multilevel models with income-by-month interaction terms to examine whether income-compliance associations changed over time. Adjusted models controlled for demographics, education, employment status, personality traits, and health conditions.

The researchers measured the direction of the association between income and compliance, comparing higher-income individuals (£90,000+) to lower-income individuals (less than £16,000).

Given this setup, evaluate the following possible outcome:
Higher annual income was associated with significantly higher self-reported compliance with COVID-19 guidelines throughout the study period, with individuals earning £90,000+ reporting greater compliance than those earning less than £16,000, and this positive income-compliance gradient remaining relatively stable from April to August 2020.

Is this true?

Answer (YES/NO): NO